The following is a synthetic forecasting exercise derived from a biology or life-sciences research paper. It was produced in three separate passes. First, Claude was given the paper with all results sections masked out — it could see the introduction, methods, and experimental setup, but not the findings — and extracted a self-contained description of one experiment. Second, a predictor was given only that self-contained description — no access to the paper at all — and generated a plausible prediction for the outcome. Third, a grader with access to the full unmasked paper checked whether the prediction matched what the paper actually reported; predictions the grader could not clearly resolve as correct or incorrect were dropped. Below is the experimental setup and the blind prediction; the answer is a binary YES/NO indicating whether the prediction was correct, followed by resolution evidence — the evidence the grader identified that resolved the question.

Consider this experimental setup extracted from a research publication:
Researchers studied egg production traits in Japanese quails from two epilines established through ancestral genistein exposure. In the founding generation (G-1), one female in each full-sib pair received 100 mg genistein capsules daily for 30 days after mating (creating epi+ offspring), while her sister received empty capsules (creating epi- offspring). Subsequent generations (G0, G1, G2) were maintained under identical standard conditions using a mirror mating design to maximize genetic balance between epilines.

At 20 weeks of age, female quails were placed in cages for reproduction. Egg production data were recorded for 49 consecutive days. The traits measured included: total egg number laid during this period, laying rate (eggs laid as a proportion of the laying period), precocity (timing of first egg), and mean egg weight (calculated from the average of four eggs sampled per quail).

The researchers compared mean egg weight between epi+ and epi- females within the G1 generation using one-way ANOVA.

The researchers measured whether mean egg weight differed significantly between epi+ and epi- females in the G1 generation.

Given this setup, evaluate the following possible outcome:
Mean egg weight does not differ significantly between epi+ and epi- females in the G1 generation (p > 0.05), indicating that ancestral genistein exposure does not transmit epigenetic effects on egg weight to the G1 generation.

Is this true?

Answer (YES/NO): YES